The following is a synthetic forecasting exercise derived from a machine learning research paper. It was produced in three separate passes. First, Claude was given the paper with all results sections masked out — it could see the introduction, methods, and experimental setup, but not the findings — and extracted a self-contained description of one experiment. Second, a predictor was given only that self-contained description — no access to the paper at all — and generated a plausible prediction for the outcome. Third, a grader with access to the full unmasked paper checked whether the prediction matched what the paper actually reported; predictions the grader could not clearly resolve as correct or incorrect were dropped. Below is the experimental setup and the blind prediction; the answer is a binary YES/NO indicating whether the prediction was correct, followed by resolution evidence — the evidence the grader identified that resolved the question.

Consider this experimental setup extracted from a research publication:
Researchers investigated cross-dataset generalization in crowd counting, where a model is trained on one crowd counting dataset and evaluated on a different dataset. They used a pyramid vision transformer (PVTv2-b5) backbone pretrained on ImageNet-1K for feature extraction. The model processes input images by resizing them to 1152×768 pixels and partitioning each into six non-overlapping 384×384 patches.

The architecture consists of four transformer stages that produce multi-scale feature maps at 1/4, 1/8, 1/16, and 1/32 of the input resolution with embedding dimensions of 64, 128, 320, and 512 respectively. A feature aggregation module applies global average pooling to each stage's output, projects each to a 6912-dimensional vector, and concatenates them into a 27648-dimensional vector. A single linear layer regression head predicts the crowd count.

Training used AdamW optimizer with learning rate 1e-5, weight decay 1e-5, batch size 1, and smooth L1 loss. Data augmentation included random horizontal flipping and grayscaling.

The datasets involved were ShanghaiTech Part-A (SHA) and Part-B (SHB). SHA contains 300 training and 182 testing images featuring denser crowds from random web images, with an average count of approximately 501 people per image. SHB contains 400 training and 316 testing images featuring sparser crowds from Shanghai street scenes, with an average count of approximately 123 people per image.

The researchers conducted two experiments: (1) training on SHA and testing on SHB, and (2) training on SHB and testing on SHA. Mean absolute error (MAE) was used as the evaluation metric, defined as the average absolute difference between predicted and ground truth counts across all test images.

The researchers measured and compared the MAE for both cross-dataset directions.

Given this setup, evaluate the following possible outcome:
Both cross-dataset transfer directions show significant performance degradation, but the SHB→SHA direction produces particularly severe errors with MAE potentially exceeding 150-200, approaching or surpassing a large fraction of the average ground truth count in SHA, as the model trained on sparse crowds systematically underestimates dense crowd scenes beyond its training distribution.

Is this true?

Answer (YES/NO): NO